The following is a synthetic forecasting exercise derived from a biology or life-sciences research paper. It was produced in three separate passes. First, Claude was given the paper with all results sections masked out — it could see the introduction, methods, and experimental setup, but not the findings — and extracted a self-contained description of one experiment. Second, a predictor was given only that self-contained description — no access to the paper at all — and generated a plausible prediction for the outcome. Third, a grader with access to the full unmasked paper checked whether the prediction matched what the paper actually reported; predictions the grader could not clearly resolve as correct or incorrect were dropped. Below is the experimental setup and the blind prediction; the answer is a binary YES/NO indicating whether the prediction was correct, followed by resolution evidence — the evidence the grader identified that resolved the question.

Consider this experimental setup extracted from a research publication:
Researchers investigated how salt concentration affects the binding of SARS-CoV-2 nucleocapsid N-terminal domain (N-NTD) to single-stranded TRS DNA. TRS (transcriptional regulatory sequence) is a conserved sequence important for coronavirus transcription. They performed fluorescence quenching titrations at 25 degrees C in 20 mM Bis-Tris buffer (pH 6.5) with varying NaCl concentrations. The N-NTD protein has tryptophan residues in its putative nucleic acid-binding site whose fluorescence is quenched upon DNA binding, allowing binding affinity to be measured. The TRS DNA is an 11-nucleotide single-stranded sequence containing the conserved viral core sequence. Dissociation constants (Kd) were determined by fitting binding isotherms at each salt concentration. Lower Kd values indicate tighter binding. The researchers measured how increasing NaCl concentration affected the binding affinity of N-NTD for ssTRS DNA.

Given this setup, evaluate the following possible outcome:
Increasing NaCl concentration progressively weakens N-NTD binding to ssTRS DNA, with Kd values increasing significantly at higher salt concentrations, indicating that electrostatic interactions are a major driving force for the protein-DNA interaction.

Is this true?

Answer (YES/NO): YES